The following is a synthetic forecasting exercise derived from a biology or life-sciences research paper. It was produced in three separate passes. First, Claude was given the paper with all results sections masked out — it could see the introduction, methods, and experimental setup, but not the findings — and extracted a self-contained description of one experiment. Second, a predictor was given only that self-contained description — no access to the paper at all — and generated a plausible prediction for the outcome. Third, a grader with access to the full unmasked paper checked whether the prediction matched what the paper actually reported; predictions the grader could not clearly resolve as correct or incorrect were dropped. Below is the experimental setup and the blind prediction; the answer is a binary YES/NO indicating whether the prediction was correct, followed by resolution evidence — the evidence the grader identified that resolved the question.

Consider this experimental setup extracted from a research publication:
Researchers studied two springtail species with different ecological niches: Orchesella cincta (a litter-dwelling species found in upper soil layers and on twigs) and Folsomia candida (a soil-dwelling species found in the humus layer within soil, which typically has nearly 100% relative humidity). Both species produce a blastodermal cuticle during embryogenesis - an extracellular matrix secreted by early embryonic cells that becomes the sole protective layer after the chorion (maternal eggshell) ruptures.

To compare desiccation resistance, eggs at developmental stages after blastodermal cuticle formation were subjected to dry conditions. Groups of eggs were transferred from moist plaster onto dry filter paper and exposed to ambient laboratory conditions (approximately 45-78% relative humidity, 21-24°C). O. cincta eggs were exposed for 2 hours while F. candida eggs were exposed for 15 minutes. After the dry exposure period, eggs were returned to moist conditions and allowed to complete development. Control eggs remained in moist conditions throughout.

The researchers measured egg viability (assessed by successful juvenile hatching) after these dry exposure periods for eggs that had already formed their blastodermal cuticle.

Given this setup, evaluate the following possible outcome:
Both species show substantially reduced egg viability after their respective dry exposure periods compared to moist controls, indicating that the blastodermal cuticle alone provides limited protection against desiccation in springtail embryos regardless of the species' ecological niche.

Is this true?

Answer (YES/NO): NO